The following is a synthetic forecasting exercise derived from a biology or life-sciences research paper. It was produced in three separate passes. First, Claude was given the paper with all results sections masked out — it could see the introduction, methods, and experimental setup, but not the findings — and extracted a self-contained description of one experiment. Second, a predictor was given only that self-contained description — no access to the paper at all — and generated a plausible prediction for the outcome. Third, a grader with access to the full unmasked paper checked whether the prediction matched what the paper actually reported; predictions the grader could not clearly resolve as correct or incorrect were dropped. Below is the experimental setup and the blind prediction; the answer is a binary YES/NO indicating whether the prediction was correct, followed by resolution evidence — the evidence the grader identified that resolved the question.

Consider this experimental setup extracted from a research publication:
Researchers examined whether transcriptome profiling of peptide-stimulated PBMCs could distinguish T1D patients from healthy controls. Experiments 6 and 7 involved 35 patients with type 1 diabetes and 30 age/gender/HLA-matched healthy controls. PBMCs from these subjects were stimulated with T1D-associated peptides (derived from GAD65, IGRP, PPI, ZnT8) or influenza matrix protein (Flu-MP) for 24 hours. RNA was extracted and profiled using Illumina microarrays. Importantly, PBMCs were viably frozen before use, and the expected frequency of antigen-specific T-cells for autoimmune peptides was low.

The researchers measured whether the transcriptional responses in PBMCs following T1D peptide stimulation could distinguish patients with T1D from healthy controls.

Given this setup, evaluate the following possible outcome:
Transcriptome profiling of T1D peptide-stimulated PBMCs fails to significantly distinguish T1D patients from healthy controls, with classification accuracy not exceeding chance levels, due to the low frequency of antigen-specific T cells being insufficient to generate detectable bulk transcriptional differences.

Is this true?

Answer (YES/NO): YES